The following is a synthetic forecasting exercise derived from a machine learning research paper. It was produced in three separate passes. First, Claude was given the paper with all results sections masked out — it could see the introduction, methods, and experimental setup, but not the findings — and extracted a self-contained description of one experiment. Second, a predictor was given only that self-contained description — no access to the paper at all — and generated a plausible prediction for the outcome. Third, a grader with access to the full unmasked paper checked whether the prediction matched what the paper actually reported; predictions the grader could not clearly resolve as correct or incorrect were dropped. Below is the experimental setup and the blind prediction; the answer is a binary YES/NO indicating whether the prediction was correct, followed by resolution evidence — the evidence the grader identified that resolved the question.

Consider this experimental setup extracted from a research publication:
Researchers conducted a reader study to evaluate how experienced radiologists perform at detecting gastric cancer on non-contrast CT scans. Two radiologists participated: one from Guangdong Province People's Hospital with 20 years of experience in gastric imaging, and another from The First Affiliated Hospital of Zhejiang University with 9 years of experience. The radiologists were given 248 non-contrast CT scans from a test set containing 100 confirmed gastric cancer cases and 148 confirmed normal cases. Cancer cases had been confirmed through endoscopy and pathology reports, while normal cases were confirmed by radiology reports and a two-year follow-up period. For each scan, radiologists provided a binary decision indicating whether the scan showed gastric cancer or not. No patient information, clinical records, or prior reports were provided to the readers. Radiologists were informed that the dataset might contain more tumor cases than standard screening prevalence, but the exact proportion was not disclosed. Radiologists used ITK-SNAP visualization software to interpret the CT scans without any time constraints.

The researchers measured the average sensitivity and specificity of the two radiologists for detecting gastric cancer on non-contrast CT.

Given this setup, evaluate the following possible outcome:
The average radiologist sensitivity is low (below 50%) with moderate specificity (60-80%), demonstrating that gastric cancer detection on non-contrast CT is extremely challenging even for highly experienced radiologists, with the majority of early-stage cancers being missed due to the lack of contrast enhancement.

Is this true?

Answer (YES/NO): NO